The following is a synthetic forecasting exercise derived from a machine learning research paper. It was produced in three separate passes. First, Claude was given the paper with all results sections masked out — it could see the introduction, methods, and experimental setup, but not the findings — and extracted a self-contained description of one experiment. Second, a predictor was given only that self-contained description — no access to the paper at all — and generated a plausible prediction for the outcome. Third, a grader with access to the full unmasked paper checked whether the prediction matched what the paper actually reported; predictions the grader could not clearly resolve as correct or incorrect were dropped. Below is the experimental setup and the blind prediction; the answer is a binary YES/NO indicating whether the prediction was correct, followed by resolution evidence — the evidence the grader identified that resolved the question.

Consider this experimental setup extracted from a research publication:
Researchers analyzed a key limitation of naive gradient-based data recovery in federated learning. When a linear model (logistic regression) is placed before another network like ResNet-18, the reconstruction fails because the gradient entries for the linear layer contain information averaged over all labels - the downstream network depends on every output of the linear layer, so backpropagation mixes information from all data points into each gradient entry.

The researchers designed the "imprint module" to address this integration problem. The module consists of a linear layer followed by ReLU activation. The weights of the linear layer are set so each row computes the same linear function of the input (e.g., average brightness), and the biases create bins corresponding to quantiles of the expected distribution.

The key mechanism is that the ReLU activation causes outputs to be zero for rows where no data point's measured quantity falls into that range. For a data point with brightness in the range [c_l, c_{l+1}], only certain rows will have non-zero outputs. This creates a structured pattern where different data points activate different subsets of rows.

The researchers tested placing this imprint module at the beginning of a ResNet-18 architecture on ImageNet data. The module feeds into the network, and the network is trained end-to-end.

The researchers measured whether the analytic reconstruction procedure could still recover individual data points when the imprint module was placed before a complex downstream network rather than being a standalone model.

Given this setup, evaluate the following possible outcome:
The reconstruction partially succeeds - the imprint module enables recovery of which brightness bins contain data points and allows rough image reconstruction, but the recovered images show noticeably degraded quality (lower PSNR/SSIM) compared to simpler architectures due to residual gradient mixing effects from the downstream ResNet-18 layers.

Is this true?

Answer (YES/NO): NO